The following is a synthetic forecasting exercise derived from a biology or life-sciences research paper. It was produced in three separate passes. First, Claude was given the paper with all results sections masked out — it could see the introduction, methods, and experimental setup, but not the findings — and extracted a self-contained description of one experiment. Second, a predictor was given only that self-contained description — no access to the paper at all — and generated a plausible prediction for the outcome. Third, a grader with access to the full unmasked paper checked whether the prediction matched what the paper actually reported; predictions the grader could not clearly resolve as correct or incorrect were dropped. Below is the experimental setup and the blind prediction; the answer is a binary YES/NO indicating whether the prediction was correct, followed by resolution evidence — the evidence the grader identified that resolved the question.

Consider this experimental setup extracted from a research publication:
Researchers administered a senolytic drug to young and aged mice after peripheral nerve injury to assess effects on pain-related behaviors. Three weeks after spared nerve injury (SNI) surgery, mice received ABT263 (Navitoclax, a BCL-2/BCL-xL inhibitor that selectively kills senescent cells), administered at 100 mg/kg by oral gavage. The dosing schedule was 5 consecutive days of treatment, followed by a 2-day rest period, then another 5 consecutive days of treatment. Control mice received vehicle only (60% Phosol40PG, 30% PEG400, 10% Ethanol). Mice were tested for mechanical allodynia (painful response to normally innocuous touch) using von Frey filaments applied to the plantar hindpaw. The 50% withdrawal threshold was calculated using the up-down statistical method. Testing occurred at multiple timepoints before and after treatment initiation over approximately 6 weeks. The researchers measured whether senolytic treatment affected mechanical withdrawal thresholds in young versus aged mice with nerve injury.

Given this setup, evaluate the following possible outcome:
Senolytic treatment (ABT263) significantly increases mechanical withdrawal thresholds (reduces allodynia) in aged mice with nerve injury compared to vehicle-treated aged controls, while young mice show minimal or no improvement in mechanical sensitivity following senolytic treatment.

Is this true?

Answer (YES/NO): NO